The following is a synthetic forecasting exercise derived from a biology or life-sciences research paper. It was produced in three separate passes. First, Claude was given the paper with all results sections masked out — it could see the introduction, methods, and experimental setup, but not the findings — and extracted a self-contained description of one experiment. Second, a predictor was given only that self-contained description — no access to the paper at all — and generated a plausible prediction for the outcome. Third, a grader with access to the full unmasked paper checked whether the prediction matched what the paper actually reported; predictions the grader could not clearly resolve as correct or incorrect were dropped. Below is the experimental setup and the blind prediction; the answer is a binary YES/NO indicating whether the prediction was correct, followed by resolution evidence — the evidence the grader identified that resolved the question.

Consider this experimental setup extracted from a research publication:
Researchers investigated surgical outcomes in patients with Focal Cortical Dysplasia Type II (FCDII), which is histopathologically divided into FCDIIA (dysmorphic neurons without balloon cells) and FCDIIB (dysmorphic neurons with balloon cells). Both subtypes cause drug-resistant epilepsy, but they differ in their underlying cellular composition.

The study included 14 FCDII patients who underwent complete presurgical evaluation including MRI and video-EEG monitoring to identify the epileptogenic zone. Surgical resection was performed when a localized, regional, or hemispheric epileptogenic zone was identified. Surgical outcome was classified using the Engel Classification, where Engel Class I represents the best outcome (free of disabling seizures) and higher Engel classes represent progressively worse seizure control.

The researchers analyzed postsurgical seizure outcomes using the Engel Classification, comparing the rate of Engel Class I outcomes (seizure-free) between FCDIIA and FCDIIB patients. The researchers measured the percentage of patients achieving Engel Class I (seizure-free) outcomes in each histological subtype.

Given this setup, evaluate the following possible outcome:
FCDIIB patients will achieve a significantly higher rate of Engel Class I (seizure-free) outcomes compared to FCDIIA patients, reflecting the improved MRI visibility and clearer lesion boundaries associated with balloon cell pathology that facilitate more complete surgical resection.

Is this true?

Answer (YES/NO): YES